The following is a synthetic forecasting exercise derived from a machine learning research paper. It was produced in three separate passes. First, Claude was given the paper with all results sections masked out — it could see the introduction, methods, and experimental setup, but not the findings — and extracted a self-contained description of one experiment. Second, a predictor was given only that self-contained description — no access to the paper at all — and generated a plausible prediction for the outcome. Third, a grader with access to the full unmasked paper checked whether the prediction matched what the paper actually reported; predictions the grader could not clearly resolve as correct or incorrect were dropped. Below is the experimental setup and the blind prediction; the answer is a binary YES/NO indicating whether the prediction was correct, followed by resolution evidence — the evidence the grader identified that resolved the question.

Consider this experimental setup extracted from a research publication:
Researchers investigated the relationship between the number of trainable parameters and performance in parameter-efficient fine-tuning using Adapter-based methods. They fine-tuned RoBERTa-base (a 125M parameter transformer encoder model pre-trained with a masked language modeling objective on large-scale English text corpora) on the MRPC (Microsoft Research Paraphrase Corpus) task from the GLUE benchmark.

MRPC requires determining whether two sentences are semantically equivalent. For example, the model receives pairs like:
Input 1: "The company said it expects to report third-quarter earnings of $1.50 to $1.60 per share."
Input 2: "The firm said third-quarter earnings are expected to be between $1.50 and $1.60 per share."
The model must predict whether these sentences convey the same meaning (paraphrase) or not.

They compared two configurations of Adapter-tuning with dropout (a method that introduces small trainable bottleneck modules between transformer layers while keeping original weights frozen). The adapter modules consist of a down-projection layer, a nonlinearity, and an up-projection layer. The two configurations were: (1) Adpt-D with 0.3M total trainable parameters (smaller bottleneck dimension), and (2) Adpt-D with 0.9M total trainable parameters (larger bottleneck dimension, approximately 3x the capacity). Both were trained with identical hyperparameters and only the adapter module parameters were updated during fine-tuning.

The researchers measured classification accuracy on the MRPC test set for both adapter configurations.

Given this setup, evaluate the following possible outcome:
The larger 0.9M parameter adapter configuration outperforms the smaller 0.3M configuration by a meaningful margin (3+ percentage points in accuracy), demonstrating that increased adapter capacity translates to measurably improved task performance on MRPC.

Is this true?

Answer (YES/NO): NO